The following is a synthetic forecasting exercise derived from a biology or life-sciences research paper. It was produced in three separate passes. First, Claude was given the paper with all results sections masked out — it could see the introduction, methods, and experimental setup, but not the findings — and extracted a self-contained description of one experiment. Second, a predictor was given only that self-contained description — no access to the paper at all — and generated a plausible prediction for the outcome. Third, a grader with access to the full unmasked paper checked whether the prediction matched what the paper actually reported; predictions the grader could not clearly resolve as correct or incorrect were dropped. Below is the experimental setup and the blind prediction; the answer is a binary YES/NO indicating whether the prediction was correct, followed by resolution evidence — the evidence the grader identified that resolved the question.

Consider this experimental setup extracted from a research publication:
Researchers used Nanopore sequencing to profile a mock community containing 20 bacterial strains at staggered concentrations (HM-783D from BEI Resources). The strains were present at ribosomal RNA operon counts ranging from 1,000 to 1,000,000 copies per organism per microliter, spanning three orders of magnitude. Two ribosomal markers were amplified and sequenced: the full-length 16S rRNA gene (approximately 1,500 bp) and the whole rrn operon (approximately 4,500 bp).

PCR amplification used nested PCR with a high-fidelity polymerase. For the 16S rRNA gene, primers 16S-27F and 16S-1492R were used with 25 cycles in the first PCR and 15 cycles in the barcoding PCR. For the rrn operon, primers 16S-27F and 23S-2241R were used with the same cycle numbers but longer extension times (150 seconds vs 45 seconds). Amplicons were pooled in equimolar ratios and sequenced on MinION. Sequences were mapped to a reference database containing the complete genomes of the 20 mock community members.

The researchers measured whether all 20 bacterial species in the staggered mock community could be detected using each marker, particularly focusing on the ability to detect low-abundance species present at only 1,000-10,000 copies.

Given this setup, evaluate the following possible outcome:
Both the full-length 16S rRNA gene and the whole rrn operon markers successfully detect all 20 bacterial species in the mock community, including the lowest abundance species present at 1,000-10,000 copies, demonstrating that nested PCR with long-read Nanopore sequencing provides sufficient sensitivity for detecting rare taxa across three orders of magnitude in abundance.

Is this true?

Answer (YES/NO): NO